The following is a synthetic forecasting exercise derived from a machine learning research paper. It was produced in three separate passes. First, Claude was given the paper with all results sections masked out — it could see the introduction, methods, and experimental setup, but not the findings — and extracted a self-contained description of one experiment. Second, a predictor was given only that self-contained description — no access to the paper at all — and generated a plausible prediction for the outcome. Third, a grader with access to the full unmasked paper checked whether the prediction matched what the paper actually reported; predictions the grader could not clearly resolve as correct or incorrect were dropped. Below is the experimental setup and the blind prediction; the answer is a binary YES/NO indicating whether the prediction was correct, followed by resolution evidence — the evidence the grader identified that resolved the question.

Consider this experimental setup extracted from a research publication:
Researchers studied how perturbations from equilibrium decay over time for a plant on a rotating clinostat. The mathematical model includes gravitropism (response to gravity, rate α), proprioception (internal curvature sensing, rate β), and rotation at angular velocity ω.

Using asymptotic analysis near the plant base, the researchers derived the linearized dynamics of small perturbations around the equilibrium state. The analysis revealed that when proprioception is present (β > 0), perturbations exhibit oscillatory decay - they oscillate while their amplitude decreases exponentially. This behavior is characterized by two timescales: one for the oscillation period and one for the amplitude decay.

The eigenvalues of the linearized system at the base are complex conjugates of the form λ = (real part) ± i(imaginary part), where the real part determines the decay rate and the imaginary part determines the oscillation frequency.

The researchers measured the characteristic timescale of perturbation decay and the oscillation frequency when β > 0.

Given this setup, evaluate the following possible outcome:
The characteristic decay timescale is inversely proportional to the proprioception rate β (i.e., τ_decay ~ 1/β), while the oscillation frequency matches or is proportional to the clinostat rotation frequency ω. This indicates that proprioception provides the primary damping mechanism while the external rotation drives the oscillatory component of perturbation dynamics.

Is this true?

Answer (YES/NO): YES